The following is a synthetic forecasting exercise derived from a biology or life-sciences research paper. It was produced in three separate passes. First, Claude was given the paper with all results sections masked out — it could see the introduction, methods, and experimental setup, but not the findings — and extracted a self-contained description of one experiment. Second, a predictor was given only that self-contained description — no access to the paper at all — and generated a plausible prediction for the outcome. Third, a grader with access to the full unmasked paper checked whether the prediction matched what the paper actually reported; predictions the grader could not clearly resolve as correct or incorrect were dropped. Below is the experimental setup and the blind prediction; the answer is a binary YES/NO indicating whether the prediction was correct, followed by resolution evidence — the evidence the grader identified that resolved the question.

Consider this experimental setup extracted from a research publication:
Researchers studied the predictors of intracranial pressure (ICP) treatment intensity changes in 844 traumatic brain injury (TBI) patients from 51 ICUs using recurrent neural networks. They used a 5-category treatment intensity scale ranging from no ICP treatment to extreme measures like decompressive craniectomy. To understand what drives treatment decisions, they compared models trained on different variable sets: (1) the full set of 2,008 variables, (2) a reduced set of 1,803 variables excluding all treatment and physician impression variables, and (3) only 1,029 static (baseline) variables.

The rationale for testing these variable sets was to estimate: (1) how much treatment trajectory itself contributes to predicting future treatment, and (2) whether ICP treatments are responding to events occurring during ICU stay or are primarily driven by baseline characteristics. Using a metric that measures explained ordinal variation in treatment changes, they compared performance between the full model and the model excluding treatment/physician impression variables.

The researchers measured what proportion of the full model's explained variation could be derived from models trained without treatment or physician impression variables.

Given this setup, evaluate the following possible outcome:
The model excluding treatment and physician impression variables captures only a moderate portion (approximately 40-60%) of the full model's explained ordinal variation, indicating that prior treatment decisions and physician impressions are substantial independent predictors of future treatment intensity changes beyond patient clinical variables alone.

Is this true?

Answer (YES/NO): NO